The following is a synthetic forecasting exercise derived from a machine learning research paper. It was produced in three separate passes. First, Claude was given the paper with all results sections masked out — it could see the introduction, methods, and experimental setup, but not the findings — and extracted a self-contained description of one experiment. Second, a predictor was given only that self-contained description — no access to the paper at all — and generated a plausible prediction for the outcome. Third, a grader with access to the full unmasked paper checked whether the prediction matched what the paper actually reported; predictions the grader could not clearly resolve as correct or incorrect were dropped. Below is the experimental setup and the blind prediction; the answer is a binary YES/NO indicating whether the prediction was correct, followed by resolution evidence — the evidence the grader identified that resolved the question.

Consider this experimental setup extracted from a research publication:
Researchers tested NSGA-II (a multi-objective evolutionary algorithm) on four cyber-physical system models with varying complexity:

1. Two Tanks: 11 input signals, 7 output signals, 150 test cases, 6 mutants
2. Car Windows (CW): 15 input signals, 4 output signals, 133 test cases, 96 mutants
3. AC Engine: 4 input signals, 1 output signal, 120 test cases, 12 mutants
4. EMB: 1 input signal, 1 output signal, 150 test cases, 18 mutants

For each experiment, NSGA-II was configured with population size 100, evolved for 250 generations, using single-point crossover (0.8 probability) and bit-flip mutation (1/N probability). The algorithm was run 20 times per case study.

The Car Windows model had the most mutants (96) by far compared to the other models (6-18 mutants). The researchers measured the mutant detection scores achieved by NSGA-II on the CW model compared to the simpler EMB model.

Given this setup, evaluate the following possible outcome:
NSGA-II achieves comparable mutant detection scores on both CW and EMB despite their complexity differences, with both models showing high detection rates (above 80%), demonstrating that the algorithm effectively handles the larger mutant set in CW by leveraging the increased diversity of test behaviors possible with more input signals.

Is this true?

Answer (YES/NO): YES